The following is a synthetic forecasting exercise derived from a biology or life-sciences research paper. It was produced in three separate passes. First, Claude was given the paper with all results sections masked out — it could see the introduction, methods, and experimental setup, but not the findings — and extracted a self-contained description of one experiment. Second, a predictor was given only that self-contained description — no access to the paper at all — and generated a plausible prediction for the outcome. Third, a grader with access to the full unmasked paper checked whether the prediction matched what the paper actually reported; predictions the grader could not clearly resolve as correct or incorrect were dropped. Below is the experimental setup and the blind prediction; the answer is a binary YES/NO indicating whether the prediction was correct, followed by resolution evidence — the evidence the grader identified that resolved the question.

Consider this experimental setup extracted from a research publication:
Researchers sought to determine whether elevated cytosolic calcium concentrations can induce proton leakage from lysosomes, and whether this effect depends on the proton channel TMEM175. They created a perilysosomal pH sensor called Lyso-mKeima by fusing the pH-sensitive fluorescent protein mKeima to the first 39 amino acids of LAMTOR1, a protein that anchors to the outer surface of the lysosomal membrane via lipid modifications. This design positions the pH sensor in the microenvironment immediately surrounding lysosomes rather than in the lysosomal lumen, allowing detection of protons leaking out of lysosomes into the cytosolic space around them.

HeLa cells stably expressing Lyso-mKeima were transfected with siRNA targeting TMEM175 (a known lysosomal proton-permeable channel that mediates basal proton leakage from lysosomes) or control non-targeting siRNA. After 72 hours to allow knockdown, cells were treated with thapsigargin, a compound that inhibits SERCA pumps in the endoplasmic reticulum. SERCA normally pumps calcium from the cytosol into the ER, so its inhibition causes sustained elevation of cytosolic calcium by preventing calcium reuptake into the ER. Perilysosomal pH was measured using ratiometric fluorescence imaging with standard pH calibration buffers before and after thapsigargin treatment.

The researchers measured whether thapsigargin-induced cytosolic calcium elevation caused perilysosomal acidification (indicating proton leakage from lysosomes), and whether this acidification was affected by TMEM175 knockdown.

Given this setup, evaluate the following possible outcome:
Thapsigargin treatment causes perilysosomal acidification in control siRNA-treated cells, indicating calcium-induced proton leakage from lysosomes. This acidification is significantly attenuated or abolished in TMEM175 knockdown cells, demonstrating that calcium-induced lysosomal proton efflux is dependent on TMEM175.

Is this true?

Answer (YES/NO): NO